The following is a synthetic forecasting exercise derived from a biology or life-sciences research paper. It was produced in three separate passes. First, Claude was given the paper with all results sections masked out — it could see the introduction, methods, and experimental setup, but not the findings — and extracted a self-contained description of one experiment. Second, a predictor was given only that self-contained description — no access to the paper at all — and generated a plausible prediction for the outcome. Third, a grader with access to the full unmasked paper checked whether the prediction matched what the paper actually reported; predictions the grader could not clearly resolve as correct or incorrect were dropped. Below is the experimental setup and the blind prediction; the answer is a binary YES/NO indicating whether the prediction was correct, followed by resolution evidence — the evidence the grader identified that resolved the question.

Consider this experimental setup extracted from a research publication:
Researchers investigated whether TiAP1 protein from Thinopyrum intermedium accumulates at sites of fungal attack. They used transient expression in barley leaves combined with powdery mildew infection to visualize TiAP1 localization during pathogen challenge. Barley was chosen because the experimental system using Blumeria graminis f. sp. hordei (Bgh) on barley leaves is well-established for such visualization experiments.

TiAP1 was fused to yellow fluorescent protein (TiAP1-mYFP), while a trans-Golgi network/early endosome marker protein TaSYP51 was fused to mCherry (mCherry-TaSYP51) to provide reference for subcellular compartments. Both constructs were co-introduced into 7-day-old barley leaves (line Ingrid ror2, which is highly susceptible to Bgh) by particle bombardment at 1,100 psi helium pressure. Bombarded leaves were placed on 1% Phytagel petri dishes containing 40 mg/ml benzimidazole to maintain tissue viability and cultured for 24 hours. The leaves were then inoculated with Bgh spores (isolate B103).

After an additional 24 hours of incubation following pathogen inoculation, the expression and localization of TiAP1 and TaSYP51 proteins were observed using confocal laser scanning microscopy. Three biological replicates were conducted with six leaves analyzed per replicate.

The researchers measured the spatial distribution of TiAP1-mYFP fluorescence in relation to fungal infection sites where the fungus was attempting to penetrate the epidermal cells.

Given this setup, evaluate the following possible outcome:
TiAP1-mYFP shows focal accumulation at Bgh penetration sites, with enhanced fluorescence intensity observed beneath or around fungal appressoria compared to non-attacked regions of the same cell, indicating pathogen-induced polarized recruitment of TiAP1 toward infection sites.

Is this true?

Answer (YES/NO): YES